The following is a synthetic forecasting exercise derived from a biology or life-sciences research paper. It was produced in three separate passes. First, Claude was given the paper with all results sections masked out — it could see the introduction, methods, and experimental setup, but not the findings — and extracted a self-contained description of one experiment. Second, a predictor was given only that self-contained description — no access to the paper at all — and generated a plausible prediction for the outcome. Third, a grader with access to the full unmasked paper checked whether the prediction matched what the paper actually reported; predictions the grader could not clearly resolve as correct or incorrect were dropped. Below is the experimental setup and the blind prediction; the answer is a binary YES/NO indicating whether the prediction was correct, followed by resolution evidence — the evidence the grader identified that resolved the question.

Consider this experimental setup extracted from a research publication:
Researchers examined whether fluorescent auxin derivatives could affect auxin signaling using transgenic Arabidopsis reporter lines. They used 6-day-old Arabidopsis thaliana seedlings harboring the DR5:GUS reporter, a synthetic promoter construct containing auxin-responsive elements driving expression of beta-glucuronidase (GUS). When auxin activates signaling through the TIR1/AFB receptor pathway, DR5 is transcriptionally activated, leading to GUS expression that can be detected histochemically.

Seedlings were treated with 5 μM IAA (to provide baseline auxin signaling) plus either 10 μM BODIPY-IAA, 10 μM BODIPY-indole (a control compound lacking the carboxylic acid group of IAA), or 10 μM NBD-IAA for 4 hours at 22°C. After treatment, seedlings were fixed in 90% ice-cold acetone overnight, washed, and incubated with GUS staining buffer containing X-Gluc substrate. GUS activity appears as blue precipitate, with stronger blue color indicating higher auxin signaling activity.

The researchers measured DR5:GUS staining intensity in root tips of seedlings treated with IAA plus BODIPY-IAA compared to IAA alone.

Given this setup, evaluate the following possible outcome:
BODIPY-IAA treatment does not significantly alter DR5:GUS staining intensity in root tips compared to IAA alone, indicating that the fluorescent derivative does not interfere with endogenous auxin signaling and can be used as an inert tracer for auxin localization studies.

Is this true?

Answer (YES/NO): NO